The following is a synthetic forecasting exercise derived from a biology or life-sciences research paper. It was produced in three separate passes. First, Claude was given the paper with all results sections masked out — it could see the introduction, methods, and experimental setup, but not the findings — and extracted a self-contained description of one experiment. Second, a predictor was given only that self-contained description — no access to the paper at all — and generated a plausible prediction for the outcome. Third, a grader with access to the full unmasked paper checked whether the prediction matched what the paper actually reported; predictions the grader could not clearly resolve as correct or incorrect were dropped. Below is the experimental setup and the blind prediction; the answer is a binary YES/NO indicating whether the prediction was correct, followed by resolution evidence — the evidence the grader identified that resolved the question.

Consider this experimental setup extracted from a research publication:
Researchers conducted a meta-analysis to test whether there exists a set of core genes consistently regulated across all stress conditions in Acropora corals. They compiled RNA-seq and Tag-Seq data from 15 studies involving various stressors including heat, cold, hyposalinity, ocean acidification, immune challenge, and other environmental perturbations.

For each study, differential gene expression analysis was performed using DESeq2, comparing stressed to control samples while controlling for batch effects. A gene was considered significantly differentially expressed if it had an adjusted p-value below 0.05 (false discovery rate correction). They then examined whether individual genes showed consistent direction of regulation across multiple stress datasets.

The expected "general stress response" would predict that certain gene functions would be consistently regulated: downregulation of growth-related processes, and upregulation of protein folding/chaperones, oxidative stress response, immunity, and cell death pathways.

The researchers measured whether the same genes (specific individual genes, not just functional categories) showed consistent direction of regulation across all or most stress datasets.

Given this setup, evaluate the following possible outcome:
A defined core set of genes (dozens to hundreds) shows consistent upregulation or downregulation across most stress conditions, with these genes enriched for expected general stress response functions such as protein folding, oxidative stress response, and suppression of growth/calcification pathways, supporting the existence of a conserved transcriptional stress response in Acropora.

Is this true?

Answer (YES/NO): YES